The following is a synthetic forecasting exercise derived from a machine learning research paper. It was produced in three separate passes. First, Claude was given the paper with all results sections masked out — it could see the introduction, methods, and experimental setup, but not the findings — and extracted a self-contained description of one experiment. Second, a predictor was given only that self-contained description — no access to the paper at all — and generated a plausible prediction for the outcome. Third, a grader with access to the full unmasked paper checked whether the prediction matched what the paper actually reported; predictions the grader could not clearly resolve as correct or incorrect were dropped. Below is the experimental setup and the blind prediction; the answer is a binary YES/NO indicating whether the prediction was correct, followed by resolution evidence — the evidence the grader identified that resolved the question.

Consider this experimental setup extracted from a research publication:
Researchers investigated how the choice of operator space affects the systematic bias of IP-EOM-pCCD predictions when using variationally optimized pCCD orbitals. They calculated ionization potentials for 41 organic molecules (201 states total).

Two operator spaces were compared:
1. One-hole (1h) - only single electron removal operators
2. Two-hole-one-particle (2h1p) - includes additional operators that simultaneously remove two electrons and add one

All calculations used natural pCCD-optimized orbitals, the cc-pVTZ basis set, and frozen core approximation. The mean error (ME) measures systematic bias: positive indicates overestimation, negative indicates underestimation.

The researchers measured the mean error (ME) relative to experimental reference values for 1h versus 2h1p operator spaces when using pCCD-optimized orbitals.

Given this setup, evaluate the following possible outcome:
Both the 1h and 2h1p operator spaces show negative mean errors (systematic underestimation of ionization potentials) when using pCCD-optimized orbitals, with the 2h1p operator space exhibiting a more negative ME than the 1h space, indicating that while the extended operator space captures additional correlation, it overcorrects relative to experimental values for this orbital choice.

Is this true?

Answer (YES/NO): NO